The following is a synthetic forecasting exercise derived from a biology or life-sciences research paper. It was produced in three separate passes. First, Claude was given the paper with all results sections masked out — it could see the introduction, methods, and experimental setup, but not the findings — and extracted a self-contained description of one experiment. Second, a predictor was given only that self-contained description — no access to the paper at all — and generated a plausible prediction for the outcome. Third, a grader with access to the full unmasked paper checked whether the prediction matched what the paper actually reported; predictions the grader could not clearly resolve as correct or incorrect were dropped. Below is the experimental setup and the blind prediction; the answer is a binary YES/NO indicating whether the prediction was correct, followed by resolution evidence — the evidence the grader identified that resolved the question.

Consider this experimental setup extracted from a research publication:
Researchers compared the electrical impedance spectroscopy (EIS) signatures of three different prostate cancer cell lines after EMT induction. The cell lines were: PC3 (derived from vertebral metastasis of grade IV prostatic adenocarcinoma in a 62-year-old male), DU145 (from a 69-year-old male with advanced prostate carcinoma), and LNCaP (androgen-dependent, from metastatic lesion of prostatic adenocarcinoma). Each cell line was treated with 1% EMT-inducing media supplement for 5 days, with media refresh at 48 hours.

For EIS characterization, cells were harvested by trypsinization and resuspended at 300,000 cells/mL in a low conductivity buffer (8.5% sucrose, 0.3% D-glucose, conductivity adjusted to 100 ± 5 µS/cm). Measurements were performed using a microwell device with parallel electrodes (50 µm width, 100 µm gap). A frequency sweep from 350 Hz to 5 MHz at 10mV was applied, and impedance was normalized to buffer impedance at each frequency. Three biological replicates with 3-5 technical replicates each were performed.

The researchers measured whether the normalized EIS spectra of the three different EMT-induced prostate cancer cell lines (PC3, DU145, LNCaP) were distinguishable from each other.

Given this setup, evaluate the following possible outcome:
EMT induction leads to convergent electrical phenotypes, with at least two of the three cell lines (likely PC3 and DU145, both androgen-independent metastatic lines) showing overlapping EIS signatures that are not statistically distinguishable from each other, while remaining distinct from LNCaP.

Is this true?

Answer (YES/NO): NO